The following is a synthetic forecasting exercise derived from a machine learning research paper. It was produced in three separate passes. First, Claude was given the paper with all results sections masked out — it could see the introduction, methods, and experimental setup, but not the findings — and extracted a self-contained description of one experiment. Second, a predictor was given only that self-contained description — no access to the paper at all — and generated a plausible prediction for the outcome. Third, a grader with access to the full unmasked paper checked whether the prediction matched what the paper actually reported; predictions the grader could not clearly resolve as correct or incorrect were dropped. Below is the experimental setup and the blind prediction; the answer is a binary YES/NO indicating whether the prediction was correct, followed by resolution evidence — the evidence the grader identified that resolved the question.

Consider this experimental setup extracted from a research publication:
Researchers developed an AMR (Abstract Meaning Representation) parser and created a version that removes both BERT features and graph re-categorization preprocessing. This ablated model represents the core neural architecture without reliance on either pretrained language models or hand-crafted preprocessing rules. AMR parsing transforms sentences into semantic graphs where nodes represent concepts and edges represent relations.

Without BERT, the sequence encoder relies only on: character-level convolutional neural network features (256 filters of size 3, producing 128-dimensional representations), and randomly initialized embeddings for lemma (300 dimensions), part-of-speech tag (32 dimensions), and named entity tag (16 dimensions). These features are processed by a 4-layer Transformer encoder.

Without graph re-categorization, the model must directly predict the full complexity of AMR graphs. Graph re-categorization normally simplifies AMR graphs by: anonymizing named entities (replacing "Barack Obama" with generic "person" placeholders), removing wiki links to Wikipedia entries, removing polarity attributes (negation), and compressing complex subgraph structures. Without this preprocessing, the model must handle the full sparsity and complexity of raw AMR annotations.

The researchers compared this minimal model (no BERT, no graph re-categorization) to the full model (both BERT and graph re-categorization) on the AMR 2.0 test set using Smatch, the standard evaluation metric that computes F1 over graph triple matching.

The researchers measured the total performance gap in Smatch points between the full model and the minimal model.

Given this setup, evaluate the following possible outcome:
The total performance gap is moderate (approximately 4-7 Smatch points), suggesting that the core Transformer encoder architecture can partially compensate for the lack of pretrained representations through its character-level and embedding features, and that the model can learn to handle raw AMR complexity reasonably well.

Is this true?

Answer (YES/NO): YES